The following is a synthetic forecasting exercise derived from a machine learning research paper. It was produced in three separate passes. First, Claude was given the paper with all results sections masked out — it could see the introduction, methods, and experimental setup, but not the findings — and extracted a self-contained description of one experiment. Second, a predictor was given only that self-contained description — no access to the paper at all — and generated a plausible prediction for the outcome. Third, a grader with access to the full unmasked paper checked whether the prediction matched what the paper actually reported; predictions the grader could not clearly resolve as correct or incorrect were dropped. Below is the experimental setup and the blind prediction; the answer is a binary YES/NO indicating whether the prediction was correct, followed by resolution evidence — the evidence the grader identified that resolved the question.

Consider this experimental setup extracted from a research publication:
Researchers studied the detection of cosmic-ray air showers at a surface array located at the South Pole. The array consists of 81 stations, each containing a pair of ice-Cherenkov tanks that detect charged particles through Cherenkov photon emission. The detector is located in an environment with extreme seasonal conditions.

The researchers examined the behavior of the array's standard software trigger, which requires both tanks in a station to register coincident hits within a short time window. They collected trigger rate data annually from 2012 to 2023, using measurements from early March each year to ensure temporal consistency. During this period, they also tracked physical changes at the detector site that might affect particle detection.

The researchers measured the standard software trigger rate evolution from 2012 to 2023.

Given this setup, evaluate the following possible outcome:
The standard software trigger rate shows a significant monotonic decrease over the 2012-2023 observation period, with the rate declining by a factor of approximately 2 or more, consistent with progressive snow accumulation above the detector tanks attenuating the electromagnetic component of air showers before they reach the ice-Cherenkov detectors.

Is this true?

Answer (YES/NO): YES